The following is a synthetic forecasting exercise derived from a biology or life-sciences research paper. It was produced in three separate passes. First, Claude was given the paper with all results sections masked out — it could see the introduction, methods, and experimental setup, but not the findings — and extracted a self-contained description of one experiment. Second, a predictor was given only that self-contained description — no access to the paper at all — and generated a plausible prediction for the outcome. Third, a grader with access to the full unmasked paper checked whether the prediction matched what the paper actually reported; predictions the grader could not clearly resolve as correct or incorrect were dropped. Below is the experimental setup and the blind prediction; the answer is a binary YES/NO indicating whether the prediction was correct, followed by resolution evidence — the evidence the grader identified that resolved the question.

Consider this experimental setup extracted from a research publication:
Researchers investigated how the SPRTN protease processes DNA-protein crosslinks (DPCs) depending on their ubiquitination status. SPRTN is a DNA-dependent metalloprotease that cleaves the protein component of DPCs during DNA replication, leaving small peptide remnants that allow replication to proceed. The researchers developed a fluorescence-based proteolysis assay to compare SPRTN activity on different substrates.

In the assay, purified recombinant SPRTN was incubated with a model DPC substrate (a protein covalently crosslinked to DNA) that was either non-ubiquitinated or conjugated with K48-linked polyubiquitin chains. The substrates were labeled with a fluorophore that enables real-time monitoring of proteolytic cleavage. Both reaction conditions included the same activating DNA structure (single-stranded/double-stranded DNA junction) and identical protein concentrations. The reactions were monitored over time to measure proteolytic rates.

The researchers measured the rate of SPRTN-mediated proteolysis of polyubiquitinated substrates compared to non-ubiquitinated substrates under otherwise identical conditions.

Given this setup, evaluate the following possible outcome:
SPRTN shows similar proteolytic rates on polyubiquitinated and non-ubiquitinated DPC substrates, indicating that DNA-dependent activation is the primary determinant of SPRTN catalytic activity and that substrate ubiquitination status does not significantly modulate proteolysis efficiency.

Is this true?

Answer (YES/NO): NO